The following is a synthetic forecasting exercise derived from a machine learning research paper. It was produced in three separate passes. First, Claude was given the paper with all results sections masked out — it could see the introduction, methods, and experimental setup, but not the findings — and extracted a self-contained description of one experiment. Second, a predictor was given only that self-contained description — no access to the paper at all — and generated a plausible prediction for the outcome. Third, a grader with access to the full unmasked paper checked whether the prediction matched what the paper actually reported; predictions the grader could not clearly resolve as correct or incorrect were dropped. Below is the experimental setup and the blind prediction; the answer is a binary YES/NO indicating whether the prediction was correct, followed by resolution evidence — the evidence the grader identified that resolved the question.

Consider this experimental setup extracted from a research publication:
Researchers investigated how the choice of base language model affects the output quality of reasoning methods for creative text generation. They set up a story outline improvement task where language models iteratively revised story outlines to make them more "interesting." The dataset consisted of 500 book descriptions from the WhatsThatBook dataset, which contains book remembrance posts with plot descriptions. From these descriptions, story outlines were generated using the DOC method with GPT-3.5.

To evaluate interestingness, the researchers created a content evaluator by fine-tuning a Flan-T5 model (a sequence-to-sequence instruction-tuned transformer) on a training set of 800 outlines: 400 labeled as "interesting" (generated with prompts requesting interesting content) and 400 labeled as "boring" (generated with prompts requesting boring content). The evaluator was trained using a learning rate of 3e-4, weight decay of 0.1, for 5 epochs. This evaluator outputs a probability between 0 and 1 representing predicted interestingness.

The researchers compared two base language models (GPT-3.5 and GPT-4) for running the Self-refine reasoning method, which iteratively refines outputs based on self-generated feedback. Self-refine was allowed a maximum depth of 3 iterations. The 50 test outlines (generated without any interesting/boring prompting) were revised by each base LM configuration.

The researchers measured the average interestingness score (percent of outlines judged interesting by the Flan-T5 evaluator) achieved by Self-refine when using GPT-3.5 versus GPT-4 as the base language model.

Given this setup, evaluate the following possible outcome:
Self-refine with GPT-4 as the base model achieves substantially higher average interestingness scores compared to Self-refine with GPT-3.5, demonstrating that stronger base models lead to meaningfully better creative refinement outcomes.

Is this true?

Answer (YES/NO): NO